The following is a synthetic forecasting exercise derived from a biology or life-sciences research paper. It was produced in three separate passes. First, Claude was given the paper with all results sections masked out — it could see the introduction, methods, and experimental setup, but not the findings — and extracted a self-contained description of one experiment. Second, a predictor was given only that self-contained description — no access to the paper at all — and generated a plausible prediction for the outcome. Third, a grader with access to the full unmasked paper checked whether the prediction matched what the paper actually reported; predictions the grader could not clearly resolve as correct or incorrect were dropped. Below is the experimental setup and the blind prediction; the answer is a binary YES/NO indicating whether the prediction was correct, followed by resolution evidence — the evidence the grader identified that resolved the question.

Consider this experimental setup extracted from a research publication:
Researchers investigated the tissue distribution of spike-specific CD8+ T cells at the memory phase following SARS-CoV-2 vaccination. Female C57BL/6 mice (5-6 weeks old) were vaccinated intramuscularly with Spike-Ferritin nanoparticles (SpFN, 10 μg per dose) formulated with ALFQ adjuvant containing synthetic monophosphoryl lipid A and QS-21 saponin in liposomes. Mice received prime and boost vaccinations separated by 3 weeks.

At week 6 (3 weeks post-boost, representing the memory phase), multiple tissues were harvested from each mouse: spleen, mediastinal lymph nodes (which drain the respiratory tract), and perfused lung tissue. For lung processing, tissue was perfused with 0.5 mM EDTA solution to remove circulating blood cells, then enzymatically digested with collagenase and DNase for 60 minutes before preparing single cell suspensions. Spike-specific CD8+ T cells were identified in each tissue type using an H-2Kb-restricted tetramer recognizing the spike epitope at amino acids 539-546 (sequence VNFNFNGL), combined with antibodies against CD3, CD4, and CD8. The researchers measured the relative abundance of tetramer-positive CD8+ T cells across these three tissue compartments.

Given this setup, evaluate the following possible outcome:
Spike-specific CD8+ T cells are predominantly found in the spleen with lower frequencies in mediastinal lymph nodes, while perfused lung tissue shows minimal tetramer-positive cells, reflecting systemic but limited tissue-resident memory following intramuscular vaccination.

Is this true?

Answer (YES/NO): NO